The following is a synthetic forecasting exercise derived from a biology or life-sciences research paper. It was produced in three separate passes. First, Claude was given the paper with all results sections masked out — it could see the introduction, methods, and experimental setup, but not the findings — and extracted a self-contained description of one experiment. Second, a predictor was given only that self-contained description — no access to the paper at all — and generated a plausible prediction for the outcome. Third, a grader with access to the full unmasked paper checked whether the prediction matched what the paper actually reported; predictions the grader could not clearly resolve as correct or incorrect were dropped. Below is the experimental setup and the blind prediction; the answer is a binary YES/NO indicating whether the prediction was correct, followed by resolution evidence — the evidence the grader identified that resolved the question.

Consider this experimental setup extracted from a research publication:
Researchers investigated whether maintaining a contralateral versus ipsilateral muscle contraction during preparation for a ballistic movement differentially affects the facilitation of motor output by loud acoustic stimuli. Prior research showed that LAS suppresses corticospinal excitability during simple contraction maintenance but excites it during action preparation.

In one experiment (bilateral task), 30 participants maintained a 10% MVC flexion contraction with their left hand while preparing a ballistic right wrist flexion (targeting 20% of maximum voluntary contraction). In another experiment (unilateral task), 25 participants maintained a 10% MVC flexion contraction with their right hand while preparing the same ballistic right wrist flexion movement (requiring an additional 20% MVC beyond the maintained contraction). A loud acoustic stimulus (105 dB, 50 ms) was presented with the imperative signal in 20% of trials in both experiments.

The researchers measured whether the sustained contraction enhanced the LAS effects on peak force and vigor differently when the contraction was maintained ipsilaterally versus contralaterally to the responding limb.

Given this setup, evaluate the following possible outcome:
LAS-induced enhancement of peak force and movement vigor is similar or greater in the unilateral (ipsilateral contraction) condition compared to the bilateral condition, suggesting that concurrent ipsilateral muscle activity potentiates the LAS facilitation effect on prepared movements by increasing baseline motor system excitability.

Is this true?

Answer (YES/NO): NO